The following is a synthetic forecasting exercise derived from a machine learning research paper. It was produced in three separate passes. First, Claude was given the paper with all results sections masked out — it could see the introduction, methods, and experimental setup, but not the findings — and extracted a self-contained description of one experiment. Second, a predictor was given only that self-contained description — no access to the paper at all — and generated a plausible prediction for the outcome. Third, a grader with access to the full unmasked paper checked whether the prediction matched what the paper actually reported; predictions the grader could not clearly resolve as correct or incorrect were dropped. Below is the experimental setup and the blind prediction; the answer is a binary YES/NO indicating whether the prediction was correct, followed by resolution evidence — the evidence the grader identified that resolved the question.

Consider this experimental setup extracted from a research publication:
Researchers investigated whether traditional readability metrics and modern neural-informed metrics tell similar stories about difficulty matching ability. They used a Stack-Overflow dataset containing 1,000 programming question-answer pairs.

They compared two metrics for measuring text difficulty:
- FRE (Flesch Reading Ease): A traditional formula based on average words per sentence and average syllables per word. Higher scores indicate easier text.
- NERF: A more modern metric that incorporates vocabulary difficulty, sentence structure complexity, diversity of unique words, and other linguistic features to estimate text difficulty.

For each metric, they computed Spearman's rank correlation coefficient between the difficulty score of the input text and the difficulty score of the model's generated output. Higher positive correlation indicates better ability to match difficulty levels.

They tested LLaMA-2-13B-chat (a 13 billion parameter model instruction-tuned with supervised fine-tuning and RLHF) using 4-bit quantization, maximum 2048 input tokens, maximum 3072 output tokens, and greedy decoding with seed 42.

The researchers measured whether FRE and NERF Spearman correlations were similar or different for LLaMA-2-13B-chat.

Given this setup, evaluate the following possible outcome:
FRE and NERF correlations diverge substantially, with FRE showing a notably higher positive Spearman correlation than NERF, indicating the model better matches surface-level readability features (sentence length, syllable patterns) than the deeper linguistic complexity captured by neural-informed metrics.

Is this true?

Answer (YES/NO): YES